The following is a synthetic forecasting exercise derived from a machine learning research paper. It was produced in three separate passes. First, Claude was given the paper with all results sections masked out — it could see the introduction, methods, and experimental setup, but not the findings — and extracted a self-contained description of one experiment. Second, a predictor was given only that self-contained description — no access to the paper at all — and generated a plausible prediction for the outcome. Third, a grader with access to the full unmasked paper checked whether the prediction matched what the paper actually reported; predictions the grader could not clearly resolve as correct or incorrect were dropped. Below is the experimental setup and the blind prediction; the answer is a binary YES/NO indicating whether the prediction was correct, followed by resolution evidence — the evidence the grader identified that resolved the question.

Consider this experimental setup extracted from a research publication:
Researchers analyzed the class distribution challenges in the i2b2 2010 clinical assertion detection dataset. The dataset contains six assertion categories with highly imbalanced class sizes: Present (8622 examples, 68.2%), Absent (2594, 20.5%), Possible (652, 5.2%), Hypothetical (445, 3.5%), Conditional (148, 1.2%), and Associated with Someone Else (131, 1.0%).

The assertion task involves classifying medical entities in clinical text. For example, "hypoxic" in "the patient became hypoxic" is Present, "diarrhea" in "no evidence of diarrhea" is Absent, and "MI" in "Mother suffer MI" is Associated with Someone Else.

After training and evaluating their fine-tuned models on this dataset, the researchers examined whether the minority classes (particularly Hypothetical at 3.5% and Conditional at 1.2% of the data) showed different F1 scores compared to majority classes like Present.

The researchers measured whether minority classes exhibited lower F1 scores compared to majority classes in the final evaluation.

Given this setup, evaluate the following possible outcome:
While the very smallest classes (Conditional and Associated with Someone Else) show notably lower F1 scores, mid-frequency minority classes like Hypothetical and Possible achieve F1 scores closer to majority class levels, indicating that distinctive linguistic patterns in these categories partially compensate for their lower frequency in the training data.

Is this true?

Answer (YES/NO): NO